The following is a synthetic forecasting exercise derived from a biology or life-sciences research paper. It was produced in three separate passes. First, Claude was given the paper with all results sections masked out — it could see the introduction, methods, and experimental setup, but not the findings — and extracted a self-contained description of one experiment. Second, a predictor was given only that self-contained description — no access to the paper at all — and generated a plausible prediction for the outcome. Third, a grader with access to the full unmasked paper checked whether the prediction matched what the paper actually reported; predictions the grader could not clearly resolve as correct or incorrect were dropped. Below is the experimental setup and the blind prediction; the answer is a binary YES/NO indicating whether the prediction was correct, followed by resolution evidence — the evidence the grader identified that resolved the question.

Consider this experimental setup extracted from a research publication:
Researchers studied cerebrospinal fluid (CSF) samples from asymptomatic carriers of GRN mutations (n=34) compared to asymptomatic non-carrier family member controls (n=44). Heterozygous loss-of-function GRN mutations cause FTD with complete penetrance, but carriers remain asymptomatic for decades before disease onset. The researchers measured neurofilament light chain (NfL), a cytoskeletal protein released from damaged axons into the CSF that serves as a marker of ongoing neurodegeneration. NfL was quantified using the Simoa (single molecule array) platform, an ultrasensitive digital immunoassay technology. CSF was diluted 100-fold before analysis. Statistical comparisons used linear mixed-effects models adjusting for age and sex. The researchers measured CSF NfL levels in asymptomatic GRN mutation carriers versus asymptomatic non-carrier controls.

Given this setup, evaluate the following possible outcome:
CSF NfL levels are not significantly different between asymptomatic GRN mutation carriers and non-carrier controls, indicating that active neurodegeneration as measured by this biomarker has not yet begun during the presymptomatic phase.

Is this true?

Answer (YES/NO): NO